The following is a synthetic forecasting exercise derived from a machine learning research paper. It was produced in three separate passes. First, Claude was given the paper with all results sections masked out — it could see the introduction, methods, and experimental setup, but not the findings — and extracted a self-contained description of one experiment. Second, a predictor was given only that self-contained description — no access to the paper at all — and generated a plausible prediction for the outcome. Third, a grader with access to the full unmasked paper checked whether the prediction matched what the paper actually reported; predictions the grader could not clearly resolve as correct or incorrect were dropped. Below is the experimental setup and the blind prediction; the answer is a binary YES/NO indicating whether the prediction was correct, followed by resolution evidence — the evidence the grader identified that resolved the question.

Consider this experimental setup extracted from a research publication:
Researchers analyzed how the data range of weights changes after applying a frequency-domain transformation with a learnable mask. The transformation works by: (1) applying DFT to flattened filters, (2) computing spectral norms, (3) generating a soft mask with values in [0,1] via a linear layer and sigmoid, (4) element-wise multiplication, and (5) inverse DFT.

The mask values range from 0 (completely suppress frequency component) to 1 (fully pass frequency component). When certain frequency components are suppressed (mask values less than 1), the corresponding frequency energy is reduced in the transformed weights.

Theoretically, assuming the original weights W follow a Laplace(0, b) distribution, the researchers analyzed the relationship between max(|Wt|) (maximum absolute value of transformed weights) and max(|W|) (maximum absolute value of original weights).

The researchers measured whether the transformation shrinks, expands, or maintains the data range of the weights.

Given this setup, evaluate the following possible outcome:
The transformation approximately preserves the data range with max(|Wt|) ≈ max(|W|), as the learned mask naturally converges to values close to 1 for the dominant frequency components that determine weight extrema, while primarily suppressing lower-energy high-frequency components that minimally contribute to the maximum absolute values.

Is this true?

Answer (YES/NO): NO